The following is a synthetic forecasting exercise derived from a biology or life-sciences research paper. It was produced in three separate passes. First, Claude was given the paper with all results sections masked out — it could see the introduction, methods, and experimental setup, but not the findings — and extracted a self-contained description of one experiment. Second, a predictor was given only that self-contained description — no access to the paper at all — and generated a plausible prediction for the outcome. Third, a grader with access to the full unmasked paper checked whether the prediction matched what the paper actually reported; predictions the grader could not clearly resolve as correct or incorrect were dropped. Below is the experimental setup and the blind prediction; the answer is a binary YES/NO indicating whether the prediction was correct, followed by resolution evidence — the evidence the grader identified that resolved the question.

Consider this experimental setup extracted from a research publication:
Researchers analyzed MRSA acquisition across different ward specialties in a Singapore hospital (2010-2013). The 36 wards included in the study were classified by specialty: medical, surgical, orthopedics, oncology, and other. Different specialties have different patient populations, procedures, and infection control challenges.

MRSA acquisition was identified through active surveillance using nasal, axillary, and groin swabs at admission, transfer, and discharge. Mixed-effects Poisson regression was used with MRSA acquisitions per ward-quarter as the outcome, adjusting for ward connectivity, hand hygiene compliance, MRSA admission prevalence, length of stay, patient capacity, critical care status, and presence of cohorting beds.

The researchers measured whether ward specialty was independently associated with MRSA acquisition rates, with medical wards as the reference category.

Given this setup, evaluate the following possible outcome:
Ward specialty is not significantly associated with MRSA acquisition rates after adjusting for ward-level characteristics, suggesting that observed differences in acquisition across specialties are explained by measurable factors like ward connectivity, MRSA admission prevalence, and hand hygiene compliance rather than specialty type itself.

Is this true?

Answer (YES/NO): NO